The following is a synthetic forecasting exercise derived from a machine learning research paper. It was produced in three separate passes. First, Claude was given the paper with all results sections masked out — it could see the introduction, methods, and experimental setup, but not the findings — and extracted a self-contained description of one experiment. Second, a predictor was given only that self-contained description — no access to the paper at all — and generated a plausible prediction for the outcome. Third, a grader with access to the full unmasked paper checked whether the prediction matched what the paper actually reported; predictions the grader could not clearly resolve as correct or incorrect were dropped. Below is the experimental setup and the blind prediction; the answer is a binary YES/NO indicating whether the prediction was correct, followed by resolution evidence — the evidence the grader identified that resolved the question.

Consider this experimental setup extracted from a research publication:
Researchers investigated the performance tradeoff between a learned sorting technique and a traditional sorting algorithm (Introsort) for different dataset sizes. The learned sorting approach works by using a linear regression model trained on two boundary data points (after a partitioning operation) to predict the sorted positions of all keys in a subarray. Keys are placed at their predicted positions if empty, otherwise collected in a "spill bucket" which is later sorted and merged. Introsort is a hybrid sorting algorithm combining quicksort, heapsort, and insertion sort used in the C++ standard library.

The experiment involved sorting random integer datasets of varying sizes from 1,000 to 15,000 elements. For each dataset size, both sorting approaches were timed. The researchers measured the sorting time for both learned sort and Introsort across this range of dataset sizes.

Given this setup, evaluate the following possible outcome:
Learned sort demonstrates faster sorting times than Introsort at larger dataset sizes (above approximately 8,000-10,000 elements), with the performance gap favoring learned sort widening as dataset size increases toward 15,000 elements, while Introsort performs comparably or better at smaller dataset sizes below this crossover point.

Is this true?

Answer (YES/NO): NO